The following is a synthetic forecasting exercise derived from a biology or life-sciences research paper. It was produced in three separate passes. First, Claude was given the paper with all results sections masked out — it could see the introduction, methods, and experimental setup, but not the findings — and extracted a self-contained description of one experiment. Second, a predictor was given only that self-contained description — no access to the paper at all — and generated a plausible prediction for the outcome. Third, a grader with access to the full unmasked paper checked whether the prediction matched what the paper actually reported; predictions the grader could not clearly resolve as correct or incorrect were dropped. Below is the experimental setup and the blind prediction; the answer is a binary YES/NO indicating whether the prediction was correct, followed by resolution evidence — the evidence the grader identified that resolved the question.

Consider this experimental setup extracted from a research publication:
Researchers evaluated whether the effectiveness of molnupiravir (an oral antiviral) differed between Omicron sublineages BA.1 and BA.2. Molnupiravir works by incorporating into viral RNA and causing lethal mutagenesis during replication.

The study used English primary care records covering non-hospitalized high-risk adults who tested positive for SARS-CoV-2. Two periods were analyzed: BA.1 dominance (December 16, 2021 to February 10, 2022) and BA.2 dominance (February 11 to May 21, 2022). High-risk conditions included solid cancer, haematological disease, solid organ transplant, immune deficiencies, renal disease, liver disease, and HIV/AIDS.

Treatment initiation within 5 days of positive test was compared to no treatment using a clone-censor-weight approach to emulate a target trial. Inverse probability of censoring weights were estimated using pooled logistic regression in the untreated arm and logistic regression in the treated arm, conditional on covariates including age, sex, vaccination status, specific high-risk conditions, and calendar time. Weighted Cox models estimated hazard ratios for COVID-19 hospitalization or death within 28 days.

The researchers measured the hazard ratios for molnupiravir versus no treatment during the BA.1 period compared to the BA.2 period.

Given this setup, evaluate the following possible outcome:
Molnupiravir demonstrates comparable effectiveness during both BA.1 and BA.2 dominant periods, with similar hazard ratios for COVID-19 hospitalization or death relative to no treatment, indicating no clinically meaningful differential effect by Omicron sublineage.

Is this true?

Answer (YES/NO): NO